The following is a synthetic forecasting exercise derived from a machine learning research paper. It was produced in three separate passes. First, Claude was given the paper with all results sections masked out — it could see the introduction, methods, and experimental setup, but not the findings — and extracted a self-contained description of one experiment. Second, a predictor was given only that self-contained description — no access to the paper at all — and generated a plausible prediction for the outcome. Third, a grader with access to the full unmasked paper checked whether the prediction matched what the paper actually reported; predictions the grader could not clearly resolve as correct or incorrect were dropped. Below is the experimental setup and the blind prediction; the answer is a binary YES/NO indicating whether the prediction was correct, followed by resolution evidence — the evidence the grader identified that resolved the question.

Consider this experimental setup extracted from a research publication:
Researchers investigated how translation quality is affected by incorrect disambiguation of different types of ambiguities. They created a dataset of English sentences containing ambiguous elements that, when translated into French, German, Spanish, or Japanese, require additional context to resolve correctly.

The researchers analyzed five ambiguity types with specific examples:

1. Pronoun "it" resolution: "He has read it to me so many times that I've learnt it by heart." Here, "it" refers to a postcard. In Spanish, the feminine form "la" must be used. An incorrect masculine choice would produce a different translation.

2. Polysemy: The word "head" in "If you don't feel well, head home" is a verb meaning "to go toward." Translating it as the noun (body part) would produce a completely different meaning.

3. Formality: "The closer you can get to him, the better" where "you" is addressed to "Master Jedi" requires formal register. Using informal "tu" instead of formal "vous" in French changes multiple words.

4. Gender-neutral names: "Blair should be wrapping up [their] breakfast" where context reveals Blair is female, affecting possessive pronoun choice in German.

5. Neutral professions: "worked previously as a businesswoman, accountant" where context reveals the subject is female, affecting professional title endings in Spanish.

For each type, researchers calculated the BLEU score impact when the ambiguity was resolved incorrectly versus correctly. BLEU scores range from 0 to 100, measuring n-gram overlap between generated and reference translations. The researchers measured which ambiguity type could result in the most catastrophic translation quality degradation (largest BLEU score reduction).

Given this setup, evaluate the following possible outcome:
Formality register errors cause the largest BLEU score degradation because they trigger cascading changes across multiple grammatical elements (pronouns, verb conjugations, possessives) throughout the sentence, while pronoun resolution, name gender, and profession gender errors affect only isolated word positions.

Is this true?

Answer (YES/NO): NO